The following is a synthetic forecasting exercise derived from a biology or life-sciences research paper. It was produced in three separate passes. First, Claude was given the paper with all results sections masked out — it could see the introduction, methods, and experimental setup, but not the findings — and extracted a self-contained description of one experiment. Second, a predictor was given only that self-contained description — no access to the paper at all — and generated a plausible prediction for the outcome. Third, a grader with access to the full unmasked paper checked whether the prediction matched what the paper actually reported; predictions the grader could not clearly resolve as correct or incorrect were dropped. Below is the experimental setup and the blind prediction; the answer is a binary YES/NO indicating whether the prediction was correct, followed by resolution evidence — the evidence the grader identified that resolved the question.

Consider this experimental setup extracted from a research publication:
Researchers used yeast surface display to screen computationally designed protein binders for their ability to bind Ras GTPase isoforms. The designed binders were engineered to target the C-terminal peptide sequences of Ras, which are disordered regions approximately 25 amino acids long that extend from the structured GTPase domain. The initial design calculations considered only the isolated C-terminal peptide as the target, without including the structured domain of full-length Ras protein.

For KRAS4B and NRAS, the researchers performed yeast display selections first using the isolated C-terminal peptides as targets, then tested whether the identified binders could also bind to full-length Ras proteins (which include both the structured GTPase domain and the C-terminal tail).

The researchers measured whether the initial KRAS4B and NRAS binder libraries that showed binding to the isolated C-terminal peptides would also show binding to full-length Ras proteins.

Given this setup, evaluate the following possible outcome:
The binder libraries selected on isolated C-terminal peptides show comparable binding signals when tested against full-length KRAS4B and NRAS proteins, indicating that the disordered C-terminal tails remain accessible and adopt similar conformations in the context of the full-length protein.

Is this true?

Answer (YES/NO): NO